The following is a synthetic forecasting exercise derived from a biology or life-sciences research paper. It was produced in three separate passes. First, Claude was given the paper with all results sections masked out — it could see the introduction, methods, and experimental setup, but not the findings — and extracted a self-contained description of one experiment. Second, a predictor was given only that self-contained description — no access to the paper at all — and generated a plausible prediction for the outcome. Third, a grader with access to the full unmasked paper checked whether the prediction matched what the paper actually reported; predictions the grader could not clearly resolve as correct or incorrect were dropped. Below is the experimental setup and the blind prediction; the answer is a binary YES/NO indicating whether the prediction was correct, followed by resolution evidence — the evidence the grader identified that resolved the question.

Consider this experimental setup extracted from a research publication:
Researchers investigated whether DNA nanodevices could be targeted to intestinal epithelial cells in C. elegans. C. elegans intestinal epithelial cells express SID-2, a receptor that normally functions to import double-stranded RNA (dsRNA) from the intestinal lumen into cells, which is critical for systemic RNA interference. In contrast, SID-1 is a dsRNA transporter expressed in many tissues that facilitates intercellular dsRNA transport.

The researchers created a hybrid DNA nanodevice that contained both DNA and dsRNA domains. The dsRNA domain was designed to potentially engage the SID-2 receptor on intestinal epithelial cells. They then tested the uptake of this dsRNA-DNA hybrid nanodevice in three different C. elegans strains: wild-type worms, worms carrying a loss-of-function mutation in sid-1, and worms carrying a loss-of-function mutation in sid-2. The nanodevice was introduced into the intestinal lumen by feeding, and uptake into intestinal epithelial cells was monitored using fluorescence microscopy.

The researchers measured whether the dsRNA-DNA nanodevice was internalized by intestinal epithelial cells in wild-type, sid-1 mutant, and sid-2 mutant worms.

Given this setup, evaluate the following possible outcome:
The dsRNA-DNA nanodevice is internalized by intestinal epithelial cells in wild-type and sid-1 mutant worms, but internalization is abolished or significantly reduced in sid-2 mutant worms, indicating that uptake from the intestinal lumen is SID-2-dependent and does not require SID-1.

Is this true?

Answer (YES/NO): YES